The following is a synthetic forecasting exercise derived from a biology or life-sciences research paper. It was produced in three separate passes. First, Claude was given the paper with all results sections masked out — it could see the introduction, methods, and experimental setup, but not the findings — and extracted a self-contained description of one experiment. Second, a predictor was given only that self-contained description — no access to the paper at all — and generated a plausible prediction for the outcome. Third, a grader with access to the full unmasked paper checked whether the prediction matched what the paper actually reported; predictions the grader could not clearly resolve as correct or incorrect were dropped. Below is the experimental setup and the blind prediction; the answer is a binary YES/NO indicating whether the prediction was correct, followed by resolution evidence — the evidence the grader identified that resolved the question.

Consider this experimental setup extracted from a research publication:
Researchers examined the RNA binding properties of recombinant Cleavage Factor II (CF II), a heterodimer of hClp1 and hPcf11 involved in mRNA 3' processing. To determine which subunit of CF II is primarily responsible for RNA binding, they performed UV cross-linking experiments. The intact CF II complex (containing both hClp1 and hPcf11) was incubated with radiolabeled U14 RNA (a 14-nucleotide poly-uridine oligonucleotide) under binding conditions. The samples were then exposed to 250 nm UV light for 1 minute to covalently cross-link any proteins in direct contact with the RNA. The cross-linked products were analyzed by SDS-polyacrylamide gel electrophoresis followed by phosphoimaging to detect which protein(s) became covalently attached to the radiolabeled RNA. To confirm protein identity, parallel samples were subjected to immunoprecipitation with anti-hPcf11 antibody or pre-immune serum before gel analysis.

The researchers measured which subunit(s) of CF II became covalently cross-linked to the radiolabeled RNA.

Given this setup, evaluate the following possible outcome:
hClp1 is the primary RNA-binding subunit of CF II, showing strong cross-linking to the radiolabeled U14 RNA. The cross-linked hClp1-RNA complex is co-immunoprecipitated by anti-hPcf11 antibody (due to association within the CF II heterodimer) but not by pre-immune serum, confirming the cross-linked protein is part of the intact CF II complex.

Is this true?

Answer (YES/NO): NO